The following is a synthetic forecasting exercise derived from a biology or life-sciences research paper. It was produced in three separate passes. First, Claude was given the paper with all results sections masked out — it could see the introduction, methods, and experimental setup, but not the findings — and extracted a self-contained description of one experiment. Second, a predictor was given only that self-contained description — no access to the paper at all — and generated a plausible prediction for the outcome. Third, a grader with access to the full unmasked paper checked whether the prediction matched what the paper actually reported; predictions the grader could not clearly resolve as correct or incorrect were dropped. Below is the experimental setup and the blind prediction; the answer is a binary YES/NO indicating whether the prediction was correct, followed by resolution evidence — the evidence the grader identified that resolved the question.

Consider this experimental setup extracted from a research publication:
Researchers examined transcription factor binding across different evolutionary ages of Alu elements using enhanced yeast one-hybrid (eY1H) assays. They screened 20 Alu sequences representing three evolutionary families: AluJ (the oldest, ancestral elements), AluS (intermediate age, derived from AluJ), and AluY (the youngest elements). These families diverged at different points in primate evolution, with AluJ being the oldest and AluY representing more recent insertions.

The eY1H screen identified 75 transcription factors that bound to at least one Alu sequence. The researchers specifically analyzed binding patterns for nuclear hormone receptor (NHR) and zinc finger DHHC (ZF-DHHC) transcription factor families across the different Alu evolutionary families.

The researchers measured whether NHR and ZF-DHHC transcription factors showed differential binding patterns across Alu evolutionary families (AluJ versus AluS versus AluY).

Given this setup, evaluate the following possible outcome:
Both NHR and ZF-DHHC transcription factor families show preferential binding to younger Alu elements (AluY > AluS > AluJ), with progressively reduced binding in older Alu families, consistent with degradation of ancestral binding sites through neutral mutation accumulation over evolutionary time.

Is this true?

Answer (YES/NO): NO